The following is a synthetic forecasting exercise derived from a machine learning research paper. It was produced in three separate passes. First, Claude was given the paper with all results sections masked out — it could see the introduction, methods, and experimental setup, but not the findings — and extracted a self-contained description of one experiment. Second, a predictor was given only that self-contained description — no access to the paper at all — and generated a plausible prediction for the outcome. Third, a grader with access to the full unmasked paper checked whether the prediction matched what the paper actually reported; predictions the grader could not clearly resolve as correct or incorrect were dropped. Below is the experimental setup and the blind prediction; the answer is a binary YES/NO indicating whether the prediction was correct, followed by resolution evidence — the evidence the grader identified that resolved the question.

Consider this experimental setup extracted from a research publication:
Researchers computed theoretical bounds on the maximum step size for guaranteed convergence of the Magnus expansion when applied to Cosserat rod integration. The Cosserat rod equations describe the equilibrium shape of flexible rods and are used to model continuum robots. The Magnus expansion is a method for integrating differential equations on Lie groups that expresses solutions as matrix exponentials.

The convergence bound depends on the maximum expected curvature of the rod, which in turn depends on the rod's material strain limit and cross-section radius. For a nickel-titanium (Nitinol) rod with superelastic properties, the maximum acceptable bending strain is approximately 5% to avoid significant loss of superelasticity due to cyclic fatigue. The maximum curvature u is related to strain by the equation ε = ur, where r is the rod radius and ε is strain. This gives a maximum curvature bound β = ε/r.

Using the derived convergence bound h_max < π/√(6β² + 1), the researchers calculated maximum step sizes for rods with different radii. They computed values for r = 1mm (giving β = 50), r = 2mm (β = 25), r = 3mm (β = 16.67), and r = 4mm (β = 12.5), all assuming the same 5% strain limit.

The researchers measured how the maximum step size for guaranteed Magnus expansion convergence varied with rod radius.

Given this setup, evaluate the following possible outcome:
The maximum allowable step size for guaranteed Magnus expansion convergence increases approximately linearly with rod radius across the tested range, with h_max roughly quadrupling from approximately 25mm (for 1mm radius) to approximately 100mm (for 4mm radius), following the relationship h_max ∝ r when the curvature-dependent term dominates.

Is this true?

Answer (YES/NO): YES